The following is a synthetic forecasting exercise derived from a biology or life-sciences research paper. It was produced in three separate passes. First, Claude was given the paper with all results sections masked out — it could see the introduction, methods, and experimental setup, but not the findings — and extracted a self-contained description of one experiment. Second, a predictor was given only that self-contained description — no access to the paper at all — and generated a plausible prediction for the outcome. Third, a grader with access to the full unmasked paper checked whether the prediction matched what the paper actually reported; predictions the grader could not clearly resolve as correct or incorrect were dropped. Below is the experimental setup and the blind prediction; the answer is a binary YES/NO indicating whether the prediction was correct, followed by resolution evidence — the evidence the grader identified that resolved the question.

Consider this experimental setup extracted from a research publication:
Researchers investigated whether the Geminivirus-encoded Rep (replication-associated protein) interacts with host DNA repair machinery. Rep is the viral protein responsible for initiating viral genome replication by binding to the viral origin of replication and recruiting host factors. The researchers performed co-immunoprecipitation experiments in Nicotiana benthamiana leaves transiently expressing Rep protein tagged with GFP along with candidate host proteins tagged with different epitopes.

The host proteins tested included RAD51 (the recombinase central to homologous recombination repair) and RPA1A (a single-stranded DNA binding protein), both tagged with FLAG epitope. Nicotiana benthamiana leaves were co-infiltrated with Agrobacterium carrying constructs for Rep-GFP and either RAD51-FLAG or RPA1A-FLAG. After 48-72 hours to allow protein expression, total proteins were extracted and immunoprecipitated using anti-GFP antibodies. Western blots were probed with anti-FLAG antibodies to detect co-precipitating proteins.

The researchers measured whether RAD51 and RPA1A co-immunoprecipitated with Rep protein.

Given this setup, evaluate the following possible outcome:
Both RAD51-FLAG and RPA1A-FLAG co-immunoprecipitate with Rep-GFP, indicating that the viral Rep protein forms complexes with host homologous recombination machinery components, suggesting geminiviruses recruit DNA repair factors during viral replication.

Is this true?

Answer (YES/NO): YES